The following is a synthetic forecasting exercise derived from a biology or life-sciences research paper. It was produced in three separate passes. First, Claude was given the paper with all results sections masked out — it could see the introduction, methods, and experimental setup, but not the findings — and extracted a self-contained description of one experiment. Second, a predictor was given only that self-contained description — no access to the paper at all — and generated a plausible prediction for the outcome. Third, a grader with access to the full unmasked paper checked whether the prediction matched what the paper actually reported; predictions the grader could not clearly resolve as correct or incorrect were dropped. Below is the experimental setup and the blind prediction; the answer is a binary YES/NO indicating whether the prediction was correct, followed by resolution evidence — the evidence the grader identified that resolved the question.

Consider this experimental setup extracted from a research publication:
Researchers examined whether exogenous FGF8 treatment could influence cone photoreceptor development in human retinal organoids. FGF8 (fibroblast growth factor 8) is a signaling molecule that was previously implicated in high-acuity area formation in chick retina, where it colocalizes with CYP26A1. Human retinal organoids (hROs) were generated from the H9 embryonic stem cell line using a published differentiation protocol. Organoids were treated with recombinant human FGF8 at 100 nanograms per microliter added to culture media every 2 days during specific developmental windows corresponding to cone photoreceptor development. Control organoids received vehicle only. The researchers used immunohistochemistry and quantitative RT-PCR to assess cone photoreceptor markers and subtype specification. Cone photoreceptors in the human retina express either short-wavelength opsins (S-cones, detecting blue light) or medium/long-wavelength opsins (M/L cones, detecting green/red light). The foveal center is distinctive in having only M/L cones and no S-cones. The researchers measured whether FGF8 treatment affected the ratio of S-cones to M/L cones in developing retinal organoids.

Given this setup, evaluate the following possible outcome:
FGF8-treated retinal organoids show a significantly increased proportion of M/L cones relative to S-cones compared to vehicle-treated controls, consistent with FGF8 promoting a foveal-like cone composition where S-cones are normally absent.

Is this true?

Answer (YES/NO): NO